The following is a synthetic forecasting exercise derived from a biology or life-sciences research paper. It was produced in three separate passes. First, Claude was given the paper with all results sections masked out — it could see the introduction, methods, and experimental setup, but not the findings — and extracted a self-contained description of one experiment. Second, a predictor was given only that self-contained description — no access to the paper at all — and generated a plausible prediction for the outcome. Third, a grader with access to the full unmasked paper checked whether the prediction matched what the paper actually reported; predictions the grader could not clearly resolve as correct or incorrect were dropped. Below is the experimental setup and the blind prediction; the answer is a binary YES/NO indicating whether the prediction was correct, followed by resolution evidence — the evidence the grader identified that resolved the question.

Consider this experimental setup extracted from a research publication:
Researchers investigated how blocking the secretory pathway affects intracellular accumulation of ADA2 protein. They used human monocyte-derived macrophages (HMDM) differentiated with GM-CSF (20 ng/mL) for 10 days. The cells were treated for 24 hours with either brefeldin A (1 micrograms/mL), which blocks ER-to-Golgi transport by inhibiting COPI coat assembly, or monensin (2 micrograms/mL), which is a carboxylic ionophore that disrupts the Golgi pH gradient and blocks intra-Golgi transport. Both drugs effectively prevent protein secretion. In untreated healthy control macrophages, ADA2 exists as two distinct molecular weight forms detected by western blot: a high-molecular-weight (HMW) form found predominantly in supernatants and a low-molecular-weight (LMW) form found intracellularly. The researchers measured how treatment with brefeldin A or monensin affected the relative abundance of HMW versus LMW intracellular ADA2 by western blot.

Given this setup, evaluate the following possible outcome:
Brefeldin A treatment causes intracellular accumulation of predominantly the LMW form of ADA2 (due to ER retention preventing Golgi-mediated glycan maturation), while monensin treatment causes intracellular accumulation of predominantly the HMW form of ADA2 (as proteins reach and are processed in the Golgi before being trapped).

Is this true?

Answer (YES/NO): NO